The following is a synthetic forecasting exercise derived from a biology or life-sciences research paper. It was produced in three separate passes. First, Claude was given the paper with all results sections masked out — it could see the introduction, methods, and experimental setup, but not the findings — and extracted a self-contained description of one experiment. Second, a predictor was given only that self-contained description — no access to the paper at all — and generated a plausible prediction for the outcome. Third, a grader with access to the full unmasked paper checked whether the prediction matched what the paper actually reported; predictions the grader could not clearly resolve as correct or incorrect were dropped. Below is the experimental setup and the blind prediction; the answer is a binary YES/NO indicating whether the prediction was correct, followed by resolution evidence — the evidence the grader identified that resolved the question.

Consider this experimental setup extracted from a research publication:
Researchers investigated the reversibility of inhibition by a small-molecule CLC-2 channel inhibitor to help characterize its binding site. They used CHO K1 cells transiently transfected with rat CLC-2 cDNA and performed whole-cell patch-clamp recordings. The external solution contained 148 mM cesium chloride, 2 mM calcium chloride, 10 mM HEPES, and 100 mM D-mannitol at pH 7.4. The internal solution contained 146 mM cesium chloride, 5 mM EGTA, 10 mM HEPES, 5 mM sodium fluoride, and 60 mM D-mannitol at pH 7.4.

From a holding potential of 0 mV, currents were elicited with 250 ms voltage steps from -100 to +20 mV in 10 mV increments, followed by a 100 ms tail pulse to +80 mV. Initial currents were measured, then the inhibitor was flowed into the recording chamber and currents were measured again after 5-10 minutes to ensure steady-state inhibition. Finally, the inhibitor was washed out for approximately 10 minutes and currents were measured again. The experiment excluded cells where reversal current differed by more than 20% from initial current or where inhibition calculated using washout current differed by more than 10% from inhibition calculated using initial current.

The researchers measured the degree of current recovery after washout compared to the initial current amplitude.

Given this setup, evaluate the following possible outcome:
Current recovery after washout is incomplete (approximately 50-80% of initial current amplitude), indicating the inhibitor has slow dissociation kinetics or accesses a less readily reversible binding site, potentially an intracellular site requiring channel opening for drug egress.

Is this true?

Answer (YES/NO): NO